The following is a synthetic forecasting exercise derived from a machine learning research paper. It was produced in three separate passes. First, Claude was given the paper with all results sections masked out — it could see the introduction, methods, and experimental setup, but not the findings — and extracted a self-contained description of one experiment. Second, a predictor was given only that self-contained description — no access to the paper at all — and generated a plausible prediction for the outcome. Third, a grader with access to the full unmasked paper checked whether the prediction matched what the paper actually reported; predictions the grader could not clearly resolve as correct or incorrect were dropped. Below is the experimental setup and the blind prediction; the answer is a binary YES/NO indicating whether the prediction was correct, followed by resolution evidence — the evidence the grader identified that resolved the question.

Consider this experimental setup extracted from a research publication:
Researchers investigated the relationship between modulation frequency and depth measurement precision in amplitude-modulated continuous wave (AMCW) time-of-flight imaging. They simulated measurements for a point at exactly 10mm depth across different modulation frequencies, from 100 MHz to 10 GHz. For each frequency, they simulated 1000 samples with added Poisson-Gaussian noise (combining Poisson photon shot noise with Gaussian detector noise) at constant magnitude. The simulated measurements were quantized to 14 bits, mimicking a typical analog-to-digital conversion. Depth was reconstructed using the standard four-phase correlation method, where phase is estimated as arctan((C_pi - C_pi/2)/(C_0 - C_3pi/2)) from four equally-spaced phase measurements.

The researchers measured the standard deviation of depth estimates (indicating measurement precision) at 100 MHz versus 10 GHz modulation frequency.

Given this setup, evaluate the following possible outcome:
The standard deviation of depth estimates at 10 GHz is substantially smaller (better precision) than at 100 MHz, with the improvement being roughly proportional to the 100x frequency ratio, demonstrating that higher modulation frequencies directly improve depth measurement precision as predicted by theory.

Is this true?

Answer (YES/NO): YES